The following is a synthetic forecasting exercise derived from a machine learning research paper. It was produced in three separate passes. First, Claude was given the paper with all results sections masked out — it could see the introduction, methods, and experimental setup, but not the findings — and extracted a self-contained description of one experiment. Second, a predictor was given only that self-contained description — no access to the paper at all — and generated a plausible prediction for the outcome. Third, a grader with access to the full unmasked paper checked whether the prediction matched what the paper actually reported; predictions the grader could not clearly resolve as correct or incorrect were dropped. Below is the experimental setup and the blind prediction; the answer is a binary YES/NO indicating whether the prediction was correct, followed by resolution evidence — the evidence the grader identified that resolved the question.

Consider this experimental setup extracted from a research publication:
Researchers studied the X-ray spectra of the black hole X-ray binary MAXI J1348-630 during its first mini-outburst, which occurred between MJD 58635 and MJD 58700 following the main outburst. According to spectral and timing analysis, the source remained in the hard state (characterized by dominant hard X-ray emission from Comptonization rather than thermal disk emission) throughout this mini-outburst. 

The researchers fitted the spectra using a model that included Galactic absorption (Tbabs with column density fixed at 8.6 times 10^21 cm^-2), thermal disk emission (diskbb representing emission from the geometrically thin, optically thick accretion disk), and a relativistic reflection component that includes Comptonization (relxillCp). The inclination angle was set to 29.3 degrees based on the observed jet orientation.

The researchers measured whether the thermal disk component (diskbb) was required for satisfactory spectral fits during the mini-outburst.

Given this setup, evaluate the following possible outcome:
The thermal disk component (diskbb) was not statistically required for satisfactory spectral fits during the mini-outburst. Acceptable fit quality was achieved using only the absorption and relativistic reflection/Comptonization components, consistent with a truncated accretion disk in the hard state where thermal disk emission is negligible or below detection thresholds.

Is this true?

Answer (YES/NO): YES